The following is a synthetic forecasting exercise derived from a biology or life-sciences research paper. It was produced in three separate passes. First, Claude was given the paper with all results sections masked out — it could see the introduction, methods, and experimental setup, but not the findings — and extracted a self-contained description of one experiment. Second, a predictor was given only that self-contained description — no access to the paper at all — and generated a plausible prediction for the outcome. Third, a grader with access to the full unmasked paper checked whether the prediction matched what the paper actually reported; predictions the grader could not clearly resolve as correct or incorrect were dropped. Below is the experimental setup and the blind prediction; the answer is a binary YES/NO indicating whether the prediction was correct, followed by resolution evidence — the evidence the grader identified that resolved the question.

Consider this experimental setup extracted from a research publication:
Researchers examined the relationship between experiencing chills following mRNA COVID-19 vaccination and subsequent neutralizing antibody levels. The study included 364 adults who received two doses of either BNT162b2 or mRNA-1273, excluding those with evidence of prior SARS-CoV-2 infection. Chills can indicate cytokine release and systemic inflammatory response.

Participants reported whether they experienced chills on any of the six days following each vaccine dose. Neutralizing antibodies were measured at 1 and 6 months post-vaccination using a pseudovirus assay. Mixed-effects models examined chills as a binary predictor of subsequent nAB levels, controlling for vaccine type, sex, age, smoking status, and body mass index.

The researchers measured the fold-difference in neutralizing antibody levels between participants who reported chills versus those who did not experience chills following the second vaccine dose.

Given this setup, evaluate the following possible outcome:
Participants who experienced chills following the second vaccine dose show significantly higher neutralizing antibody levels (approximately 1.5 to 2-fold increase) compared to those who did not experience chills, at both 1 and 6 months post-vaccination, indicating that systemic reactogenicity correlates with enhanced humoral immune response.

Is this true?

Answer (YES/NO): YES